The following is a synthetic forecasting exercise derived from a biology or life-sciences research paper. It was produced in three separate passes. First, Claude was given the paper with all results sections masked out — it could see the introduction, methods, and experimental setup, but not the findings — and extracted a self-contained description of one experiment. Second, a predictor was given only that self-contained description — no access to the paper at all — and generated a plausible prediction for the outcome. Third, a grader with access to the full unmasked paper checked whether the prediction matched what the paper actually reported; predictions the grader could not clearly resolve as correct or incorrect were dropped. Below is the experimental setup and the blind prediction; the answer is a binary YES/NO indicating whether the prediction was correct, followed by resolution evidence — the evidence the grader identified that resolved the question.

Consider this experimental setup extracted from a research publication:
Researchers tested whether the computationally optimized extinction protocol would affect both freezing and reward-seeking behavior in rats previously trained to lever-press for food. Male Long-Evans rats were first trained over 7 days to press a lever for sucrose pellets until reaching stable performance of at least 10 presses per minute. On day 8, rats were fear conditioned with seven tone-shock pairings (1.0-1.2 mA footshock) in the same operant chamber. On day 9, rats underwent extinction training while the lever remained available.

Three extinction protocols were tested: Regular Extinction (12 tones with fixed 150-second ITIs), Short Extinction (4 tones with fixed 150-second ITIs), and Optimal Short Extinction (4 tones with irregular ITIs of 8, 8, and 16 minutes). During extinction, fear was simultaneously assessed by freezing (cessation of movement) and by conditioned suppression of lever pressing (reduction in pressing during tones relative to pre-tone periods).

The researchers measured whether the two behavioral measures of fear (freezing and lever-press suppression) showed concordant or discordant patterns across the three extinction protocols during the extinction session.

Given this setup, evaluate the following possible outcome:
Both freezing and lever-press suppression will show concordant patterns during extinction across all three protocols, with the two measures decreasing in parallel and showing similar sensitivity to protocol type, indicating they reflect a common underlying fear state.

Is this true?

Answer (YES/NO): NO